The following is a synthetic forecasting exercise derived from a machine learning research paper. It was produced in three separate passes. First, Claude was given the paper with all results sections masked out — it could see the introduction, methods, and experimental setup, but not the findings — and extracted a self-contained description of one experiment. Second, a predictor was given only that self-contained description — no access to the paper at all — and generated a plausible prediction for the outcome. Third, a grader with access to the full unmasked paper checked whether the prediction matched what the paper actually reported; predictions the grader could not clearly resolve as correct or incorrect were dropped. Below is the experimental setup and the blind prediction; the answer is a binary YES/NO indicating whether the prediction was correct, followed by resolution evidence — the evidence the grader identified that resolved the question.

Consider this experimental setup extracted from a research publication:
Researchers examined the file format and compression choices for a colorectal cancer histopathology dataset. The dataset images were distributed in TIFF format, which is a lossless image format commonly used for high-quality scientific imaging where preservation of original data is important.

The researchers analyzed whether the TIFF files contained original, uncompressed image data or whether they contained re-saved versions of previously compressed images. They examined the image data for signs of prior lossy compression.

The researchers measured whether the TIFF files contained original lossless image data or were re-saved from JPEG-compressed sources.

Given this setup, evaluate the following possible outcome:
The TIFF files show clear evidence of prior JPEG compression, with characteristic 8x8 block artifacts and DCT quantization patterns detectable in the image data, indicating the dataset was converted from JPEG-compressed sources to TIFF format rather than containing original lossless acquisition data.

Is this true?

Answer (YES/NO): YES